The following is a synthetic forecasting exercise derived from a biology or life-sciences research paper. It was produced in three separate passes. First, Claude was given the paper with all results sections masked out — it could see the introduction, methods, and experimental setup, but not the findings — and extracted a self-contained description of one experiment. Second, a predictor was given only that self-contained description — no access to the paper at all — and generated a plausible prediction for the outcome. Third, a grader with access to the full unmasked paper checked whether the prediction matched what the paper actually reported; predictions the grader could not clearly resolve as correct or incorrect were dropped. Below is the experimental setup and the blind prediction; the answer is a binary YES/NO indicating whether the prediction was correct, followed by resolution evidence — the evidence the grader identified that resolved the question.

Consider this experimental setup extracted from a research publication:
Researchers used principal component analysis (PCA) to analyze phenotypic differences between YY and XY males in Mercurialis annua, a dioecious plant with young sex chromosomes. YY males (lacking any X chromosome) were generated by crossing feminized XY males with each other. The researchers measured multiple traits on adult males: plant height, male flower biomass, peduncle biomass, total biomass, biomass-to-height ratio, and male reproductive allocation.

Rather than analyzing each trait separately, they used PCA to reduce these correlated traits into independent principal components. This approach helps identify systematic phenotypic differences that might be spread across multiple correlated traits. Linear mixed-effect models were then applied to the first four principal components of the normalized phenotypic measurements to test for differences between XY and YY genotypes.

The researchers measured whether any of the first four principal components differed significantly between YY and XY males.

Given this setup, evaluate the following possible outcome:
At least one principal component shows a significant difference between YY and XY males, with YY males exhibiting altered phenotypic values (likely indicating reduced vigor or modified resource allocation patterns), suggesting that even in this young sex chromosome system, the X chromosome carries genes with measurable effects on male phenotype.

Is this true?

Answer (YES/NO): NO